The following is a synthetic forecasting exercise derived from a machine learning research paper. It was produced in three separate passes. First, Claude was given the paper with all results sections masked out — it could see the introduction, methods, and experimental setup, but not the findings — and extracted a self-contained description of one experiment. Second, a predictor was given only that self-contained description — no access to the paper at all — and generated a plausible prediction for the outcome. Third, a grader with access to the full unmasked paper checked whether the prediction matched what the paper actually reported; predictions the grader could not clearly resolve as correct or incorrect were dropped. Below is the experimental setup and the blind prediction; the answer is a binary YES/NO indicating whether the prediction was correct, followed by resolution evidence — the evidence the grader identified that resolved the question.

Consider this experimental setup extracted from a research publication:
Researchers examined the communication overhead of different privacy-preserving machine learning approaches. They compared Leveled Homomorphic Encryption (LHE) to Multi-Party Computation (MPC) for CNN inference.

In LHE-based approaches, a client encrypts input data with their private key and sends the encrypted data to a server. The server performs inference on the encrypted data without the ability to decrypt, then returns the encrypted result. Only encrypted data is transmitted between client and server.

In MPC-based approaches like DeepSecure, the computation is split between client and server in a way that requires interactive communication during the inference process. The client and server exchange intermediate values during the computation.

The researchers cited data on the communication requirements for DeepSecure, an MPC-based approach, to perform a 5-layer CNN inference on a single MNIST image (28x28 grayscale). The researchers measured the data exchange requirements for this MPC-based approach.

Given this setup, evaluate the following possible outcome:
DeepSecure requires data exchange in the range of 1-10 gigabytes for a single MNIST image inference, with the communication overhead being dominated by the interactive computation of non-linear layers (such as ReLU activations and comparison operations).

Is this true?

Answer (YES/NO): NO